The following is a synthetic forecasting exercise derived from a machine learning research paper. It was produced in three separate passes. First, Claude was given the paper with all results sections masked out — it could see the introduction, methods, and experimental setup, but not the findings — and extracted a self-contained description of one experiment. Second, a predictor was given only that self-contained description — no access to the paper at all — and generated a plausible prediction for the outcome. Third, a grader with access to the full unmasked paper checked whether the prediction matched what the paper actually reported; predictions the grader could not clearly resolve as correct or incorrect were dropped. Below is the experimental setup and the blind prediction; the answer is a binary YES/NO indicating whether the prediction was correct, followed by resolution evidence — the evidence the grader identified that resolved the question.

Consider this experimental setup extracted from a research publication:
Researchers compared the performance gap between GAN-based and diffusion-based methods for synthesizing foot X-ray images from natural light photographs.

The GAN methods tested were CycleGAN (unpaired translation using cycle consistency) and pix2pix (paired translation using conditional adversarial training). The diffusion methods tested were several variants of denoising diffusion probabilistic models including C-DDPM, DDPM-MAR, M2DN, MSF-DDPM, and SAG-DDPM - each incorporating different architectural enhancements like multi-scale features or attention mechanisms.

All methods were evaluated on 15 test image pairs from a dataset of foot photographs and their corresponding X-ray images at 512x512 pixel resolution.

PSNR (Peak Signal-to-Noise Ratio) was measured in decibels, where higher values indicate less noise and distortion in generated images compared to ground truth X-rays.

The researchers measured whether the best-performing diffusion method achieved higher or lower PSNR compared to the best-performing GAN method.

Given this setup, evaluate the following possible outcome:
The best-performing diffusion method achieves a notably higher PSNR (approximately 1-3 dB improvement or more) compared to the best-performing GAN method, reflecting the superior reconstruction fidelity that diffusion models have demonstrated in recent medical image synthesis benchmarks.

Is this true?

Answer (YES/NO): YES